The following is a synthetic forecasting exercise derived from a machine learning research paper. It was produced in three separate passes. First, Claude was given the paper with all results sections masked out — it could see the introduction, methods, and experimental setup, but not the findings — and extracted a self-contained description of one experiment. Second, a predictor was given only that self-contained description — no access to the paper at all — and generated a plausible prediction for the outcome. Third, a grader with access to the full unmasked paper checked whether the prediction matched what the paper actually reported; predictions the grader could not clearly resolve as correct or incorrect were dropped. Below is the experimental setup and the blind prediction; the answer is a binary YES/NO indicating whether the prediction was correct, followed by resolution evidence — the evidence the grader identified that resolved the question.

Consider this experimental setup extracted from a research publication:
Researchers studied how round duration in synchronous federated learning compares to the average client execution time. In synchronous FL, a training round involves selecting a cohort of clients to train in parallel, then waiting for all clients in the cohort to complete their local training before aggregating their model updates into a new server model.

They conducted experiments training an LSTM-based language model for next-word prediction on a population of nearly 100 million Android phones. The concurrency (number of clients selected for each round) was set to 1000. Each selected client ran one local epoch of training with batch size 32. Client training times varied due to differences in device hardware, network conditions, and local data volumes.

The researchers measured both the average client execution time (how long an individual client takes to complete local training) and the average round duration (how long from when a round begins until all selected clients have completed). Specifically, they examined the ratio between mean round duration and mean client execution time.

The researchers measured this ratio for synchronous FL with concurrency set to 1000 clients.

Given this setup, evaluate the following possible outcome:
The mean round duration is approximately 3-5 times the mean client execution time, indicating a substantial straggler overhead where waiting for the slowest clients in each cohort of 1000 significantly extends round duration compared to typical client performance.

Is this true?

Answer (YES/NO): NO